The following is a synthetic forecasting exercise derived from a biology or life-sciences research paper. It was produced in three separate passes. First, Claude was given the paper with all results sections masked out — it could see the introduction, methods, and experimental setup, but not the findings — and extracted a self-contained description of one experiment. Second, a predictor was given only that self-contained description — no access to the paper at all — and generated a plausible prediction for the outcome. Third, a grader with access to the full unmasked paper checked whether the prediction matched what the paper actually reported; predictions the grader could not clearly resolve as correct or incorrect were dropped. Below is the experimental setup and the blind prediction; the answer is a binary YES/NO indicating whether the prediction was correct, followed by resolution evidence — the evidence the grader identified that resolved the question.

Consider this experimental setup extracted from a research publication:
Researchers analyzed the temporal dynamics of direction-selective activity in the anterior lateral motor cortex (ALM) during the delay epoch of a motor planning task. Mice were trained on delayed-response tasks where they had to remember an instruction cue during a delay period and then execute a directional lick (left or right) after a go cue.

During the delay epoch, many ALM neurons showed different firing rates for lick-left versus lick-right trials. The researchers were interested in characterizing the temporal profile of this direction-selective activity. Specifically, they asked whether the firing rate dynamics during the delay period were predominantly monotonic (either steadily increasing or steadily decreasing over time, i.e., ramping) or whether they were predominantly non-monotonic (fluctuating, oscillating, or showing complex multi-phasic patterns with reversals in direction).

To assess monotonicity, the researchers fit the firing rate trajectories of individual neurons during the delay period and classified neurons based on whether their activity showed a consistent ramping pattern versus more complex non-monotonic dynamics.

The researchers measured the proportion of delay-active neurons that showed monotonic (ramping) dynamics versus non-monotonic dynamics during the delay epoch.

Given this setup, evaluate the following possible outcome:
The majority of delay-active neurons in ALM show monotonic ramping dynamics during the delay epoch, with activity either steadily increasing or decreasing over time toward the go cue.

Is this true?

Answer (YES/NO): YES